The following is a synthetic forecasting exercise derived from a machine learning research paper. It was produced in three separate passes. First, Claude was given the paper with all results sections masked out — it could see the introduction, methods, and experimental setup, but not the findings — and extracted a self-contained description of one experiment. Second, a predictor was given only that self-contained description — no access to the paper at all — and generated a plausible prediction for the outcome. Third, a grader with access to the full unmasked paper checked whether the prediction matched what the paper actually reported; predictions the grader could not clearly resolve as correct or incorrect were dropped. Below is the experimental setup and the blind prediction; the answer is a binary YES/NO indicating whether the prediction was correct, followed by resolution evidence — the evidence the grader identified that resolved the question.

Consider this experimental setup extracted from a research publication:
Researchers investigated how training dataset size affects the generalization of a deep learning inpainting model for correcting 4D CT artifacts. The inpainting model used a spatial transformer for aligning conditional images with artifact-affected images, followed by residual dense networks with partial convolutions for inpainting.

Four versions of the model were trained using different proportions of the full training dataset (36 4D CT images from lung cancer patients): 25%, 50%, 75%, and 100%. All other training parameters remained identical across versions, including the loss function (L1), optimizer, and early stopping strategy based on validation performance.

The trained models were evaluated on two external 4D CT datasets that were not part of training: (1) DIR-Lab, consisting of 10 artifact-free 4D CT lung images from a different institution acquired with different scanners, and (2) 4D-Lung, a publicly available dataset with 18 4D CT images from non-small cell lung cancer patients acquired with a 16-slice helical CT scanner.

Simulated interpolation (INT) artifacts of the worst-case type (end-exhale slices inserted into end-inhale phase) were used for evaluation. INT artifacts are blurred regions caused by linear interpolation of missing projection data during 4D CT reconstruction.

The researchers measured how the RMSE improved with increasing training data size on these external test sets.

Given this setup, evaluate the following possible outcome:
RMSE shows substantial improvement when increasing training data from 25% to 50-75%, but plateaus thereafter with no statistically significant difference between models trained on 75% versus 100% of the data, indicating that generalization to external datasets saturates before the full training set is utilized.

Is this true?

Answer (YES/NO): NO